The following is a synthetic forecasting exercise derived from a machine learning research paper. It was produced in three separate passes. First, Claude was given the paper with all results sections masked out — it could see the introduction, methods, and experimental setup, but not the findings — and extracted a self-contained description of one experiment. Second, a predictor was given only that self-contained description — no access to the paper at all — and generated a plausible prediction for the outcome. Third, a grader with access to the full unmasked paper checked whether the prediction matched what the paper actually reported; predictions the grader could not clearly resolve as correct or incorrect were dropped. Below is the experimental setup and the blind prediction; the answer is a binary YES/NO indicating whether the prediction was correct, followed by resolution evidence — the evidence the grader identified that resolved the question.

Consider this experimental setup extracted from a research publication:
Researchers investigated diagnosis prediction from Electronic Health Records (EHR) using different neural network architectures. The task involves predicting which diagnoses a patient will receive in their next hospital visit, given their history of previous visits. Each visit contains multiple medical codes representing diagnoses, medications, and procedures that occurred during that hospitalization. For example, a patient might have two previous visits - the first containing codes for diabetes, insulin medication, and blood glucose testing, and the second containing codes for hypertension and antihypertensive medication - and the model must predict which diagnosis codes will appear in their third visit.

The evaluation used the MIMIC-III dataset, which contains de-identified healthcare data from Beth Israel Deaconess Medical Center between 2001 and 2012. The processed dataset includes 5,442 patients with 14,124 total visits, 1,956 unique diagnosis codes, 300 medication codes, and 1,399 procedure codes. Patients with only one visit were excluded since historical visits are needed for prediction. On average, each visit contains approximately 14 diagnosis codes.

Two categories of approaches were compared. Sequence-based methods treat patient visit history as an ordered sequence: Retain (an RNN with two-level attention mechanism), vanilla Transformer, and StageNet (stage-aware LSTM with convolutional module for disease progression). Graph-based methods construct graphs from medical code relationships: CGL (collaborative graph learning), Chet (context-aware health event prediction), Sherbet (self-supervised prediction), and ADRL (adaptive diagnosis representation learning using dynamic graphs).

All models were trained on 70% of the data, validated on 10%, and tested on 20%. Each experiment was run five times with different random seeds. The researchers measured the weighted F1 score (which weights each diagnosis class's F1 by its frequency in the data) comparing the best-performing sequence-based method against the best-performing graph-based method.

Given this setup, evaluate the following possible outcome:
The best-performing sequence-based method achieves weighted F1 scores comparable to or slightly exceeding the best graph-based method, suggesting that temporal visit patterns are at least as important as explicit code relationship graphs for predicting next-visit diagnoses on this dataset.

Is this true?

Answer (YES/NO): NO